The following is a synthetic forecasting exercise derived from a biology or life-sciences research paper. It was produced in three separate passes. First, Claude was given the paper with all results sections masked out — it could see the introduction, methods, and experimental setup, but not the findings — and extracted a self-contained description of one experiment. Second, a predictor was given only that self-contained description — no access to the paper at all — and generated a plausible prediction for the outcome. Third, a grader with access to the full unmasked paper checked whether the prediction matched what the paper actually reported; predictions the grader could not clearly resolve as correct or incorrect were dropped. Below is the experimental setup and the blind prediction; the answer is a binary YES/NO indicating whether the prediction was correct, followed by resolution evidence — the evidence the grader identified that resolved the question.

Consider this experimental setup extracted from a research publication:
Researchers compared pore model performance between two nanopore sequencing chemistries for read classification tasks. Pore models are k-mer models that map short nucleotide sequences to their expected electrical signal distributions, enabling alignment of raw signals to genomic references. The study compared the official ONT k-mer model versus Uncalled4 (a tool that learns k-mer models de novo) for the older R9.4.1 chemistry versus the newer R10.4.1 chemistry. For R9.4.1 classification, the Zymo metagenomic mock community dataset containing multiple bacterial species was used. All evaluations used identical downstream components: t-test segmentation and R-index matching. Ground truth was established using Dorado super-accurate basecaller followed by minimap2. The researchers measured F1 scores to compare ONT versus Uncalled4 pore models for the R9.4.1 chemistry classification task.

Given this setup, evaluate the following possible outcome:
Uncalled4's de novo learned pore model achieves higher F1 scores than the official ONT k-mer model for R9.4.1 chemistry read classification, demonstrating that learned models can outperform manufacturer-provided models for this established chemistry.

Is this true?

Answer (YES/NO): NO